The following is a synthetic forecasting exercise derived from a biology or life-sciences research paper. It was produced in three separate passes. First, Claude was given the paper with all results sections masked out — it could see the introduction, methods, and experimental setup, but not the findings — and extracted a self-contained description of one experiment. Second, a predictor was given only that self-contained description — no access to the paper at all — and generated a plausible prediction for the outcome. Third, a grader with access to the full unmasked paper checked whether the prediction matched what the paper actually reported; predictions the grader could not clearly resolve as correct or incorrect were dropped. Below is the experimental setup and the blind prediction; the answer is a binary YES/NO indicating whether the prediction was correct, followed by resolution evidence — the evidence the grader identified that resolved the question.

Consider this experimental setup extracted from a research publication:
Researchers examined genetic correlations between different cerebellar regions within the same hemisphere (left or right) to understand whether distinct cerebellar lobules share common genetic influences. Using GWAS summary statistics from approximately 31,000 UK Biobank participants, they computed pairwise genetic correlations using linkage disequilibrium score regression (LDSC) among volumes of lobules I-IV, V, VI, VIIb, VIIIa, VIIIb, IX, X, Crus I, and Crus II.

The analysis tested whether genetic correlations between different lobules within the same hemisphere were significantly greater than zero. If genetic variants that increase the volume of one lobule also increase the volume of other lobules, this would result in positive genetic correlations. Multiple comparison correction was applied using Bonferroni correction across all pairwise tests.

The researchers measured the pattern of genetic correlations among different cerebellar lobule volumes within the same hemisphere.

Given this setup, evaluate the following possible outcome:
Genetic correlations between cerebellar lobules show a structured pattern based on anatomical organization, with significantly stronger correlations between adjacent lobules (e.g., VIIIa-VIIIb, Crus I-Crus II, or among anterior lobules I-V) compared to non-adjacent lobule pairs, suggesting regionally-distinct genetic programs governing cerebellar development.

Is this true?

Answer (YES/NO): NO